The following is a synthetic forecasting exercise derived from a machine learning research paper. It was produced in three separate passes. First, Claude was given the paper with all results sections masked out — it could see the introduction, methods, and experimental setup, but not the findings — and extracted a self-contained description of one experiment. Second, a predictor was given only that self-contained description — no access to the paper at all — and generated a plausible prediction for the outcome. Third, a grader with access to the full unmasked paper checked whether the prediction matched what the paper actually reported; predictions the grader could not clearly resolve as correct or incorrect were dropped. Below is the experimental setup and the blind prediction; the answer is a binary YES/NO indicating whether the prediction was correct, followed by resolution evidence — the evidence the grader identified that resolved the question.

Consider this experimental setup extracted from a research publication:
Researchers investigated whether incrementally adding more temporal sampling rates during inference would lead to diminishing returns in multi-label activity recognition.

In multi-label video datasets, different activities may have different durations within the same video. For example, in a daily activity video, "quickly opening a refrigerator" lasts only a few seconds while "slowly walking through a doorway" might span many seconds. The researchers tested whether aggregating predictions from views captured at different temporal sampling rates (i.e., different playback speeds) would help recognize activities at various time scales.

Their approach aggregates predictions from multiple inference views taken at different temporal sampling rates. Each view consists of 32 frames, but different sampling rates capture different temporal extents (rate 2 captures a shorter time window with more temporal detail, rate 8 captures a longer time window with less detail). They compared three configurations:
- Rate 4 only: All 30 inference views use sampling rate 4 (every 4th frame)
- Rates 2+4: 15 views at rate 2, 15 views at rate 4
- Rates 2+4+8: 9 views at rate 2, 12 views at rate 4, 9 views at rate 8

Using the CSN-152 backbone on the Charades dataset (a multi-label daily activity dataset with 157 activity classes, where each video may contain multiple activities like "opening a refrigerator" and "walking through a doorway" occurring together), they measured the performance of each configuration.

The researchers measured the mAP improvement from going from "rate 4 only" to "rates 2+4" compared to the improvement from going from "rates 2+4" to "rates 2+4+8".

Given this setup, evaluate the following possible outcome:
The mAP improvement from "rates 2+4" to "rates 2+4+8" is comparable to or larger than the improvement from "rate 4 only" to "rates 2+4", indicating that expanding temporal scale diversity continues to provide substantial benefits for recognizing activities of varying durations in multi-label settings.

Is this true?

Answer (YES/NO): NO